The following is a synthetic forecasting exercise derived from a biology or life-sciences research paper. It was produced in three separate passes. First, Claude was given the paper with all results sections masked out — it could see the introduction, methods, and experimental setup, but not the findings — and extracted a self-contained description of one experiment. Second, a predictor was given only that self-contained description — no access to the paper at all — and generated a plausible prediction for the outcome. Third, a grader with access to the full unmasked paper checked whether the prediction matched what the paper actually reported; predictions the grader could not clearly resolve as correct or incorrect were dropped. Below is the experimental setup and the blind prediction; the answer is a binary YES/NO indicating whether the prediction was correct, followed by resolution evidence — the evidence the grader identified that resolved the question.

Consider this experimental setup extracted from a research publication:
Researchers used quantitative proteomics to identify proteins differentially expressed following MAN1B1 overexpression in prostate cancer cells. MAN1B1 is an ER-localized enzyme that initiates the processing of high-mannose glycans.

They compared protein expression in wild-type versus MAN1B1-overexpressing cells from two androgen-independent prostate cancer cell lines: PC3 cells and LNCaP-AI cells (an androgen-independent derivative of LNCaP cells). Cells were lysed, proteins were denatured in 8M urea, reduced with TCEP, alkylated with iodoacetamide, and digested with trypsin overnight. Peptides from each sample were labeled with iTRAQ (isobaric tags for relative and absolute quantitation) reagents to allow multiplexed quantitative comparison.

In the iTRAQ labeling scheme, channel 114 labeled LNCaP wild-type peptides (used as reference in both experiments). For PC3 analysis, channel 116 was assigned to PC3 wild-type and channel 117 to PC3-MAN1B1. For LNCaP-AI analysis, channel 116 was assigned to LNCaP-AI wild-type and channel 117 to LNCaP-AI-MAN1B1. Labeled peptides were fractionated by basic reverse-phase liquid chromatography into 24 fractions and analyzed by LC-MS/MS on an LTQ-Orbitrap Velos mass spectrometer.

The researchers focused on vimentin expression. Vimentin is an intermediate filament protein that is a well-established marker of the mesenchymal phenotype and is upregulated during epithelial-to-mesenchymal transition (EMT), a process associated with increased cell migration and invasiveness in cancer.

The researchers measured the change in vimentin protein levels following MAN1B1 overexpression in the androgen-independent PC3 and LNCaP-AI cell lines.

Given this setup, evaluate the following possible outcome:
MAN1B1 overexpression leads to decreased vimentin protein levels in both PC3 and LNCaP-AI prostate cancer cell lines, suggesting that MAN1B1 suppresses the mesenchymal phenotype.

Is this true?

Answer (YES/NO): YES